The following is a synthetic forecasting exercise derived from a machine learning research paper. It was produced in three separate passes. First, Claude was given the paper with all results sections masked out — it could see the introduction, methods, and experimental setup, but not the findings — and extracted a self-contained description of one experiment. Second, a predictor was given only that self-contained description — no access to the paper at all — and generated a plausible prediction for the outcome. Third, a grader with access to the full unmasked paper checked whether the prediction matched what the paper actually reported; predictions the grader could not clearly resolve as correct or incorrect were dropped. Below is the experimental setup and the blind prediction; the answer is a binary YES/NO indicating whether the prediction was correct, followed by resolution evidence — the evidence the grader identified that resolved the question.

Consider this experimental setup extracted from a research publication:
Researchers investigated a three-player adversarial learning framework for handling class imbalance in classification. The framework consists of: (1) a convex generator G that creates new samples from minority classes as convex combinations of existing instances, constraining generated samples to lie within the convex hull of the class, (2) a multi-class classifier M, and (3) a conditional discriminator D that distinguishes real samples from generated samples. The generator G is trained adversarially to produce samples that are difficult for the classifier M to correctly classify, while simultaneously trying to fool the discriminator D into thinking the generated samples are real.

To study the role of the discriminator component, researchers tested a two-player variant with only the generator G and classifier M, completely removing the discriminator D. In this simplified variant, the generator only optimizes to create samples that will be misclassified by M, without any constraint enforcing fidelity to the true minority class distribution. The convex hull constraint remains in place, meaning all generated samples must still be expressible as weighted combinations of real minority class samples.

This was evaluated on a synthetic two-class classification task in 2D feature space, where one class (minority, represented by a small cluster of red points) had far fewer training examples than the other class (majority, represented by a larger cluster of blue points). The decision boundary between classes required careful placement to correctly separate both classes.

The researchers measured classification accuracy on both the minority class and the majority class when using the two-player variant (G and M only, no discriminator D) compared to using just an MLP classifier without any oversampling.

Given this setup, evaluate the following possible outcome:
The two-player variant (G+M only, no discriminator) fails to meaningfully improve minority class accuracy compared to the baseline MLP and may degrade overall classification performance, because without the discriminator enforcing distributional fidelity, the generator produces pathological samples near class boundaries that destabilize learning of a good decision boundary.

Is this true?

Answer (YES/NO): NO